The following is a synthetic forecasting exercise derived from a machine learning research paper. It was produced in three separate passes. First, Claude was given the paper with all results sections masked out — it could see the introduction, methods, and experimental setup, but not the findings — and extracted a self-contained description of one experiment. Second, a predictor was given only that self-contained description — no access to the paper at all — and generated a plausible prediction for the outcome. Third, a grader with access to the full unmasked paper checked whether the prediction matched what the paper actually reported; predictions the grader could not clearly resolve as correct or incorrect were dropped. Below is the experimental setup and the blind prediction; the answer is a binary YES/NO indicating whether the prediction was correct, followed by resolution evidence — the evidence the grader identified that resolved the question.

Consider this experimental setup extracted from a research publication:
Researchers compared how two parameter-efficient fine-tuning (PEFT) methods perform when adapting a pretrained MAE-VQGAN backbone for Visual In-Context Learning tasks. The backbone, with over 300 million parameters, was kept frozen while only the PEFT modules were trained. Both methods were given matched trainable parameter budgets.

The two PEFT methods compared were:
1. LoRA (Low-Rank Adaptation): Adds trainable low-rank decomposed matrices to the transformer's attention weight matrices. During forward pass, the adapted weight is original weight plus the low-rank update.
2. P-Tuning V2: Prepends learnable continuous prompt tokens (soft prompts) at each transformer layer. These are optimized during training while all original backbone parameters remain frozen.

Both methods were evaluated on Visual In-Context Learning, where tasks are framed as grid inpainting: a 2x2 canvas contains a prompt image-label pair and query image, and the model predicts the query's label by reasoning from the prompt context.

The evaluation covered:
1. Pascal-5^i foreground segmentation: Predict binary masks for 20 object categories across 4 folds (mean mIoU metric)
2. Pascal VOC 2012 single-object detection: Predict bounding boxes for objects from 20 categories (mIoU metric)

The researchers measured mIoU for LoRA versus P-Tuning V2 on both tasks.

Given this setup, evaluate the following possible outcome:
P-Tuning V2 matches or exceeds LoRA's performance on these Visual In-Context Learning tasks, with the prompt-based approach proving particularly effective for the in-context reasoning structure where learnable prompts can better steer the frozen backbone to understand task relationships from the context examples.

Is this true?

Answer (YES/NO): YES